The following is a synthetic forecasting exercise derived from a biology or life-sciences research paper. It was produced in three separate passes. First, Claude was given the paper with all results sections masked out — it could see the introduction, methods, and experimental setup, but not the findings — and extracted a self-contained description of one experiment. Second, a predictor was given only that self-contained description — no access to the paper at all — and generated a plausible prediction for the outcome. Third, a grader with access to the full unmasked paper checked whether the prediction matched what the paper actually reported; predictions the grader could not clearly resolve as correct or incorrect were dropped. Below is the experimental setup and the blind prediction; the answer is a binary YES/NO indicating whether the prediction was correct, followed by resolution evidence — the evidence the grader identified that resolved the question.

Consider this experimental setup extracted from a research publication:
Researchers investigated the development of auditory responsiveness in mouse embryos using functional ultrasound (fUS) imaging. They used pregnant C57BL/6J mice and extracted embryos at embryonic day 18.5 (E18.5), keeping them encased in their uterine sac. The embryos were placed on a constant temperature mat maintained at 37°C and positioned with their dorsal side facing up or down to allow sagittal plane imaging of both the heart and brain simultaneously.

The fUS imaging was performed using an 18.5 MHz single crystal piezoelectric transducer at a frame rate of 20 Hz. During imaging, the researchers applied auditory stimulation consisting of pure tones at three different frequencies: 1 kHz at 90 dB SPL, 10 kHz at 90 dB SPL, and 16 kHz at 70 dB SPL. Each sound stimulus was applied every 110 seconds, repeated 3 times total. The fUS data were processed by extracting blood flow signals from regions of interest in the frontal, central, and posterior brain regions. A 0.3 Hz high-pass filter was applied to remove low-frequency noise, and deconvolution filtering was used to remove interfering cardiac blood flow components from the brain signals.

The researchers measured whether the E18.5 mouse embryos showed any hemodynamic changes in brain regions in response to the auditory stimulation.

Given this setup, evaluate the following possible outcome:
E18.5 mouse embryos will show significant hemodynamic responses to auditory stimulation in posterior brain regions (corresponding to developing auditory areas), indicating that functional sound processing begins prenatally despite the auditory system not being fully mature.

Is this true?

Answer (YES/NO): YES